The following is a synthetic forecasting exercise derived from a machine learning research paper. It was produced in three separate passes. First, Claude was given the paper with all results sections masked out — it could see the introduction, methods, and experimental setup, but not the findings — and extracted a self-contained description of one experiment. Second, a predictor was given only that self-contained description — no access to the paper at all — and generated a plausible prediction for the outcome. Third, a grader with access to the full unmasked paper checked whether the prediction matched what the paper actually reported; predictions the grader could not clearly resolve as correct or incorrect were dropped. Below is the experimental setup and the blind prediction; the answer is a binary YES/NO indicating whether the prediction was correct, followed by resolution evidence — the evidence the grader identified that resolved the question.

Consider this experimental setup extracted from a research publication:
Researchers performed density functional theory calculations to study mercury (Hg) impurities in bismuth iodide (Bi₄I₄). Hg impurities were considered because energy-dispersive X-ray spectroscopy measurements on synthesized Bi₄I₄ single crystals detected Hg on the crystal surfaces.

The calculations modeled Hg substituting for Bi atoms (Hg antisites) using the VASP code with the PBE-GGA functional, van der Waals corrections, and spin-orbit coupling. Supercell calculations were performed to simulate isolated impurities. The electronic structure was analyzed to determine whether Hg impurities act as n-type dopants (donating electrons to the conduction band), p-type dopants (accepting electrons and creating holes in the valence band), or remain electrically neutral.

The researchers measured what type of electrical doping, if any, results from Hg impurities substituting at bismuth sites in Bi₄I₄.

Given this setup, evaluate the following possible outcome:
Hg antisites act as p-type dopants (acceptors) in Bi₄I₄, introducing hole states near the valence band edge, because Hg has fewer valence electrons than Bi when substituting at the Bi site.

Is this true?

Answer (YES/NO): YES